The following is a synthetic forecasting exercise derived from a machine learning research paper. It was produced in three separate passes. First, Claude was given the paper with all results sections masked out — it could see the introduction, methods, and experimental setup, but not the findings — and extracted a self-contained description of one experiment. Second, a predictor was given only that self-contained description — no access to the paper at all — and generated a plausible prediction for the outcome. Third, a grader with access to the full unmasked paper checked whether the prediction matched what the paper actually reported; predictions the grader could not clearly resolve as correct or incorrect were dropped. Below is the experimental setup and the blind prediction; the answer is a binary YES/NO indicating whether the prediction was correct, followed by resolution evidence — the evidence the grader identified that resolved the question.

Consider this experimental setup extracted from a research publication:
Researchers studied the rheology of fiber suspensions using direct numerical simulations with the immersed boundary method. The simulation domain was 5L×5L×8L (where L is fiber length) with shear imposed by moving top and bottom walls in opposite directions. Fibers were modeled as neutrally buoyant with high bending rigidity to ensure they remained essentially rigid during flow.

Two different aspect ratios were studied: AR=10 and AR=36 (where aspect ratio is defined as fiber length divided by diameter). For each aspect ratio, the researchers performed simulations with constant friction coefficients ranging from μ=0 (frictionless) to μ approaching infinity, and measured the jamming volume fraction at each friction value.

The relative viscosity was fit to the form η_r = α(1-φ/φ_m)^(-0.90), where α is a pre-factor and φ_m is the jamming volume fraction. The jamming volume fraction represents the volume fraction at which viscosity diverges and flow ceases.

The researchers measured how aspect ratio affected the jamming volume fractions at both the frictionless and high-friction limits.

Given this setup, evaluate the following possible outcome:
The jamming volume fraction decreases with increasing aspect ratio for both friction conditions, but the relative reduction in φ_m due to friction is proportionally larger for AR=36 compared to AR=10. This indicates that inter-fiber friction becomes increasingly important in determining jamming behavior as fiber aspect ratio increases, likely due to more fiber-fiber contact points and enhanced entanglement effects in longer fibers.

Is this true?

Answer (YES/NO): NO